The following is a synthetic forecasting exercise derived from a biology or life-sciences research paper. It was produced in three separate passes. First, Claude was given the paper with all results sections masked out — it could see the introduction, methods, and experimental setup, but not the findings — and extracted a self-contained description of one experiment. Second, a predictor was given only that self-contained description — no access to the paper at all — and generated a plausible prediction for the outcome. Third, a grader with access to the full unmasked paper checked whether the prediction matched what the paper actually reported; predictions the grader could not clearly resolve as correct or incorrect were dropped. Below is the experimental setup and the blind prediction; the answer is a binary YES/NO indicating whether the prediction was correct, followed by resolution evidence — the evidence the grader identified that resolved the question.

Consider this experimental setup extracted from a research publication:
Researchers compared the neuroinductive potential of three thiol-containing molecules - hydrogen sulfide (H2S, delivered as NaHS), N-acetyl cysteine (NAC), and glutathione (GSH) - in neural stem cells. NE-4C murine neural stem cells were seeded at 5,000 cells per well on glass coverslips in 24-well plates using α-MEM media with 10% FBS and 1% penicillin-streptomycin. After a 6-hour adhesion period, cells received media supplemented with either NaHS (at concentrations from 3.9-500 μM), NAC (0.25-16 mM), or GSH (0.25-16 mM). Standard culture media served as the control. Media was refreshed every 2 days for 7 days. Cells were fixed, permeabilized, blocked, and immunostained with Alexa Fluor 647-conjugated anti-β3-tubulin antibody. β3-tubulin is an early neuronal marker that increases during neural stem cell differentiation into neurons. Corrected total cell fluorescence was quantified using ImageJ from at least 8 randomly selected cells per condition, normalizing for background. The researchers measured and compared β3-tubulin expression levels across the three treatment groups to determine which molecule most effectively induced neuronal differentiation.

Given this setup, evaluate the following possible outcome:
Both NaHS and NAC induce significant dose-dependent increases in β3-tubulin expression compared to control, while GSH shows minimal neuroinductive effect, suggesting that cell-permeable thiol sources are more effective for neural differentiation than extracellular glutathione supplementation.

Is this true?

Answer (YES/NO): NO